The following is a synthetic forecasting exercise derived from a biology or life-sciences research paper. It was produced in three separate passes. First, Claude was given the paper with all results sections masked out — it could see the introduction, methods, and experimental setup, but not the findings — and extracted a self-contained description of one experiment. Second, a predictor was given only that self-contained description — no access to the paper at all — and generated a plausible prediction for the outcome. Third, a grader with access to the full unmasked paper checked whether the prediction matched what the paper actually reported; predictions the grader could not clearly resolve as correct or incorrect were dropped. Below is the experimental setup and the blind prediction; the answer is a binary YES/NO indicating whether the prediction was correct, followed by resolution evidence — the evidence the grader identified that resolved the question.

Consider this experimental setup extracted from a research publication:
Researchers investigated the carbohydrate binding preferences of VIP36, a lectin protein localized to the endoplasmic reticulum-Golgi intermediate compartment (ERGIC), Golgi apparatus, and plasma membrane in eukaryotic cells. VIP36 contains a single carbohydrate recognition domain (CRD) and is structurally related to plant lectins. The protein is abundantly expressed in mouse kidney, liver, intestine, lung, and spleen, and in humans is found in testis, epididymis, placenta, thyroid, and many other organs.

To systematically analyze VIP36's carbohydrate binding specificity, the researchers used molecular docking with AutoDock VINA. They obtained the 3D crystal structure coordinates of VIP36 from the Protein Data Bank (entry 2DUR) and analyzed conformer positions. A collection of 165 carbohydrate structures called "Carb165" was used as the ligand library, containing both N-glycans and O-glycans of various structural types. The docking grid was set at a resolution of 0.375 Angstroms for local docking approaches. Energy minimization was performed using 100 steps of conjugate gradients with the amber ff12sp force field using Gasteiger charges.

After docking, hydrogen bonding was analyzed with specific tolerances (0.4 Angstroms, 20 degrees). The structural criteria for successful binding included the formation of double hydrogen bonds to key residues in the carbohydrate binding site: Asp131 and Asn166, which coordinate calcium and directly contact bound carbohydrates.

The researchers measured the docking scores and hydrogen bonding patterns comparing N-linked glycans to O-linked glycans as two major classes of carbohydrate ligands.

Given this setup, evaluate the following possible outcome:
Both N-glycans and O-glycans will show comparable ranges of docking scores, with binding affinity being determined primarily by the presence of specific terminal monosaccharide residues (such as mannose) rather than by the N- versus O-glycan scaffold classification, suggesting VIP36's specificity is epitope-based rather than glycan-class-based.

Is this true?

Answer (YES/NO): NO